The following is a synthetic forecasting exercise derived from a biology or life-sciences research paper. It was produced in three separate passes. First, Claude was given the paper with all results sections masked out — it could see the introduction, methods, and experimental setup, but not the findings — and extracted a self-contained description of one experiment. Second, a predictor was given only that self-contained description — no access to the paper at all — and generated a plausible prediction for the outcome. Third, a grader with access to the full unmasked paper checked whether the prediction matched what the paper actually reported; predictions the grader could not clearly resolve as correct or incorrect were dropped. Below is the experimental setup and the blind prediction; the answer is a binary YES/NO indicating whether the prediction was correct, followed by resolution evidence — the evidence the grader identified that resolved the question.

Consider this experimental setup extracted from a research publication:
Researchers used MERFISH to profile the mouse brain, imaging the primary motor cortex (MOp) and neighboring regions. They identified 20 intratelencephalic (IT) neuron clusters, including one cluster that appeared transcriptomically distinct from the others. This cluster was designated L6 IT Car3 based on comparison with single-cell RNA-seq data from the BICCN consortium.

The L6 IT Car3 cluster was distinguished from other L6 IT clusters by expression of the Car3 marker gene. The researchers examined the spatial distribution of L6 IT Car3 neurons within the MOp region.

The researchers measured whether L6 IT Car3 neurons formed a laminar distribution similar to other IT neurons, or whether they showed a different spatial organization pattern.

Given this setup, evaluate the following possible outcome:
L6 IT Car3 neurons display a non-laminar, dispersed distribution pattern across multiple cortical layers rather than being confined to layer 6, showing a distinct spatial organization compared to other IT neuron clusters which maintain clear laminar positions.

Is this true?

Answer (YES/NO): NO